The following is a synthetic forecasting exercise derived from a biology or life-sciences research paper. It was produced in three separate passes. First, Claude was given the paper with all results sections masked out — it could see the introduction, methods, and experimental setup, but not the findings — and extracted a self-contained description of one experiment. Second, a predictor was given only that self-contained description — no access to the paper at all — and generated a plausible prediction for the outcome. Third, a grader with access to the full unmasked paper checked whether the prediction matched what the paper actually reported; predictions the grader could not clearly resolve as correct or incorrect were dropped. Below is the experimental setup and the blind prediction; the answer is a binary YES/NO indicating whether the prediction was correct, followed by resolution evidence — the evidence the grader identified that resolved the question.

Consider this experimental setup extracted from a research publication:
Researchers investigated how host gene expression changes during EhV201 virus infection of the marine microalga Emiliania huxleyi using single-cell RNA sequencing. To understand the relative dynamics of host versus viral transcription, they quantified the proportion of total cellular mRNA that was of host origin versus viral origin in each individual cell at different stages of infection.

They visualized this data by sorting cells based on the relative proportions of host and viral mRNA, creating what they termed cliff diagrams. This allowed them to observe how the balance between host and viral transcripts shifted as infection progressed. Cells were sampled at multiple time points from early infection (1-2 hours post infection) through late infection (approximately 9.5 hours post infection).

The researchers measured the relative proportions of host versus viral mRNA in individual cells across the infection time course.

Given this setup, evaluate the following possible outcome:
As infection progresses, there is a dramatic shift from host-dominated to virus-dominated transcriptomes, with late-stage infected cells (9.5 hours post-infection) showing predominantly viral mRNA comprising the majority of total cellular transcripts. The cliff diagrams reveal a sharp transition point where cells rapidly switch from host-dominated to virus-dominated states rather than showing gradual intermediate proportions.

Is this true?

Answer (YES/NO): YES